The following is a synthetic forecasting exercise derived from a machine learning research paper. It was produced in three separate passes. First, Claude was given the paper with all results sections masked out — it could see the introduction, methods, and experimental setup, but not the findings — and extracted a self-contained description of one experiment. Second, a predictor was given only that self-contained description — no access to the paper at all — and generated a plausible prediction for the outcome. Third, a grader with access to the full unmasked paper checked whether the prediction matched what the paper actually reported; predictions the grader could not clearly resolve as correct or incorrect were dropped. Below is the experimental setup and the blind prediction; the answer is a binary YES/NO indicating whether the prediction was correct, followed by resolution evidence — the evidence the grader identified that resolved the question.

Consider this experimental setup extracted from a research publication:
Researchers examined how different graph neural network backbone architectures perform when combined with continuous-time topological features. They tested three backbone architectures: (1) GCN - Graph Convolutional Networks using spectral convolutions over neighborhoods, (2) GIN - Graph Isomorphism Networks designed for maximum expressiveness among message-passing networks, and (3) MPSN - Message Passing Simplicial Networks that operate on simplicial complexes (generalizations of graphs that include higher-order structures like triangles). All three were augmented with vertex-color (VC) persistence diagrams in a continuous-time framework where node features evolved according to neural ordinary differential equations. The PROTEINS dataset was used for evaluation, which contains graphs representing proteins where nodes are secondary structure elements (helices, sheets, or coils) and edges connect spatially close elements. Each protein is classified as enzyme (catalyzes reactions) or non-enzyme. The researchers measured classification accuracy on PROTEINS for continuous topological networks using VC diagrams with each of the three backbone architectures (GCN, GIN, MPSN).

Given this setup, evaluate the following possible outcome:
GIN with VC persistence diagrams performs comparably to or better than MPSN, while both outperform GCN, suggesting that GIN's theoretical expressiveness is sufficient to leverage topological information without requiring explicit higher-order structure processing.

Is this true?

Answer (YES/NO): NO